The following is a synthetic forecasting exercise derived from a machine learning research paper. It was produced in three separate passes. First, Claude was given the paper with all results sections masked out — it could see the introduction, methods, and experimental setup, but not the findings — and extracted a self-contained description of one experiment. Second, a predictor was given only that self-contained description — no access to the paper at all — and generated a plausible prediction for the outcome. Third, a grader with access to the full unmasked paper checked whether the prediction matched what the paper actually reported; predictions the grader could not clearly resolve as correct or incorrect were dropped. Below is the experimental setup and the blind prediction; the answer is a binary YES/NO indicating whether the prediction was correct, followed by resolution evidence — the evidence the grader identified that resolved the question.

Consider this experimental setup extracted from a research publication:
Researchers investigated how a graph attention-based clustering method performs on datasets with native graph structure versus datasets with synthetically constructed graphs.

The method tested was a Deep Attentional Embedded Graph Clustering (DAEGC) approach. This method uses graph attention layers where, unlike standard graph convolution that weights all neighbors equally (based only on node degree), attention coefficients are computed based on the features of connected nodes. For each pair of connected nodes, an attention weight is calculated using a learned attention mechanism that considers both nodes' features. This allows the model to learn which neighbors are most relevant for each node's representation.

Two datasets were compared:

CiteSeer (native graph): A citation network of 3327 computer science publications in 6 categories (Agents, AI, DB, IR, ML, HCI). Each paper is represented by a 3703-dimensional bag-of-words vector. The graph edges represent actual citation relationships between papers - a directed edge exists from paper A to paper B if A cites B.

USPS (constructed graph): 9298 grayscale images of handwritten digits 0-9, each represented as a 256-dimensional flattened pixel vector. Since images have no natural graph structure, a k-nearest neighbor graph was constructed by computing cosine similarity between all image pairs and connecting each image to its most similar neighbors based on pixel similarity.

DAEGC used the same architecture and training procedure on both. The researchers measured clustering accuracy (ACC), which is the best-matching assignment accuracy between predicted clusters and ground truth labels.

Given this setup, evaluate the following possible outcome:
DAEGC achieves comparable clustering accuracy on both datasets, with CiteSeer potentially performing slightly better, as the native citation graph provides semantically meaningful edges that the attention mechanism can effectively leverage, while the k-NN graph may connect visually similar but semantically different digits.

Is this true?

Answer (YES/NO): NO